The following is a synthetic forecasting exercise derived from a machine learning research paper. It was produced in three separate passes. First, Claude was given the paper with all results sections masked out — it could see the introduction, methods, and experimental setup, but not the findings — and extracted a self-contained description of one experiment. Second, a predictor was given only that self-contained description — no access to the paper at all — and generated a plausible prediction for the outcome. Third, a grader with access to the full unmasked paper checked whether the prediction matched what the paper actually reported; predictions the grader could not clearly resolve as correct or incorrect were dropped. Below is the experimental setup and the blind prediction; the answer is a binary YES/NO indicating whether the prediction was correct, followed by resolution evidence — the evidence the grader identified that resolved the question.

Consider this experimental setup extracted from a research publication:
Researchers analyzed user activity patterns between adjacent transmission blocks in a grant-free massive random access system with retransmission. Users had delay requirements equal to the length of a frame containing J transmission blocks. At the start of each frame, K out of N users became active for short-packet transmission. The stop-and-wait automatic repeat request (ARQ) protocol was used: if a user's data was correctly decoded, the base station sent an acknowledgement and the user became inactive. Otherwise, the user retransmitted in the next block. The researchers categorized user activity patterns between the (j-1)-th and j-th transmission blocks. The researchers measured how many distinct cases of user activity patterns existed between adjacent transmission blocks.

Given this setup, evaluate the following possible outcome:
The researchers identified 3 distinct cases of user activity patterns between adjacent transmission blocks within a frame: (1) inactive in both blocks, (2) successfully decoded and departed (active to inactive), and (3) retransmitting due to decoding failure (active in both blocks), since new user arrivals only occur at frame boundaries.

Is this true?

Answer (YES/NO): YES